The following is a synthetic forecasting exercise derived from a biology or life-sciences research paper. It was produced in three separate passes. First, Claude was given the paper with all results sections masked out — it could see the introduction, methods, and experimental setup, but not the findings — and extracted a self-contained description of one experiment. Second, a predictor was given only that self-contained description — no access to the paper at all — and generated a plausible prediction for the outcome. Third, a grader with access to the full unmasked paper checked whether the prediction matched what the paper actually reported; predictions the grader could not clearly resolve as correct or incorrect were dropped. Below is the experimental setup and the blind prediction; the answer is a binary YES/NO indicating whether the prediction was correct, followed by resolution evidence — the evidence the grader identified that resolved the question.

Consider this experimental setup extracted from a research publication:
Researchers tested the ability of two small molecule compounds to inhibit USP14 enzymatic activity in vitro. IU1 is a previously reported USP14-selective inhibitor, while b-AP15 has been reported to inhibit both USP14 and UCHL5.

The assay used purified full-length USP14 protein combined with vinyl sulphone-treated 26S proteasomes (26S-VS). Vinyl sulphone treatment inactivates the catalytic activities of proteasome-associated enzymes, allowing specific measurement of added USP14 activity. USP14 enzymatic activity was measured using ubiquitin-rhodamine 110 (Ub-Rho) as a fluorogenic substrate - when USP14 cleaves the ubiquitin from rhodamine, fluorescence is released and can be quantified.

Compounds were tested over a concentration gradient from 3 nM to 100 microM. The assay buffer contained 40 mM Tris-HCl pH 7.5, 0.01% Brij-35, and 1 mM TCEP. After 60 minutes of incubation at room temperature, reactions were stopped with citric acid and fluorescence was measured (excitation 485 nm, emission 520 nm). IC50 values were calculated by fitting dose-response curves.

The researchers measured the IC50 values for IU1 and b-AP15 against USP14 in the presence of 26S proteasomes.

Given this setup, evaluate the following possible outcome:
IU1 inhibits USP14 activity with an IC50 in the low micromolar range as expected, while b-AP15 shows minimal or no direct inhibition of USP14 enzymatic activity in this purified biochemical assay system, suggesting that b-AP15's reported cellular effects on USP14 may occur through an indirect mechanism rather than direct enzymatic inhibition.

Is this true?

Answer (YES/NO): YES